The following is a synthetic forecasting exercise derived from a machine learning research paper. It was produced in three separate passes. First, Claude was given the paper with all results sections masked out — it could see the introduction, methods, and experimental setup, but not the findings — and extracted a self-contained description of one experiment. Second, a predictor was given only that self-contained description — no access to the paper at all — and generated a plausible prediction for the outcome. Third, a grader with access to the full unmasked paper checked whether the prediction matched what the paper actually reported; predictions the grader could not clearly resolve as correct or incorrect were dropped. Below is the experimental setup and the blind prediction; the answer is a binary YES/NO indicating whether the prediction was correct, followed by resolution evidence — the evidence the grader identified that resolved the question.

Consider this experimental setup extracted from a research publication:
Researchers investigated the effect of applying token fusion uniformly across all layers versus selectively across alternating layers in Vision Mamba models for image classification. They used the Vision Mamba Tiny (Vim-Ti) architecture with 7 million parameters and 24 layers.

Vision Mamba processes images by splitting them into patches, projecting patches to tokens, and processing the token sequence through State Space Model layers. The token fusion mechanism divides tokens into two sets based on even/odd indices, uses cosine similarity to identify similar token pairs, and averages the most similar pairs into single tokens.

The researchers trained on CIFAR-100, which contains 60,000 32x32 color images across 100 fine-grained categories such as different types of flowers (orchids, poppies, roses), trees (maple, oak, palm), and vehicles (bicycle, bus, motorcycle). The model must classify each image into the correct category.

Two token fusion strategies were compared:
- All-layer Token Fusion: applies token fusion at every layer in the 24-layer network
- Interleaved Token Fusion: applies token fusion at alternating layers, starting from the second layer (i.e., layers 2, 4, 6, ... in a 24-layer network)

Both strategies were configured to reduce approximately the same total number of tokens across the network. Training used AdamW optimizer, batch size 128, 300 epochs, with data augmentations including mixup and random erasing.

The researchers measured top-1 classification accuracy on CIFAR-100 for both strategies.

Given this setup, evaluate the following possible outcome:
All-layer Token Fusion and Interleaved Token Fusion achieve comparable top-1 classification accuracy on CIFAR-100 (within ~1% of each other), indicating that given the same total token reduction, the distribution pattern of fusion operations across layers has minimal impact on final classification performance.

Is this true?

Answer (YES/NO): NO